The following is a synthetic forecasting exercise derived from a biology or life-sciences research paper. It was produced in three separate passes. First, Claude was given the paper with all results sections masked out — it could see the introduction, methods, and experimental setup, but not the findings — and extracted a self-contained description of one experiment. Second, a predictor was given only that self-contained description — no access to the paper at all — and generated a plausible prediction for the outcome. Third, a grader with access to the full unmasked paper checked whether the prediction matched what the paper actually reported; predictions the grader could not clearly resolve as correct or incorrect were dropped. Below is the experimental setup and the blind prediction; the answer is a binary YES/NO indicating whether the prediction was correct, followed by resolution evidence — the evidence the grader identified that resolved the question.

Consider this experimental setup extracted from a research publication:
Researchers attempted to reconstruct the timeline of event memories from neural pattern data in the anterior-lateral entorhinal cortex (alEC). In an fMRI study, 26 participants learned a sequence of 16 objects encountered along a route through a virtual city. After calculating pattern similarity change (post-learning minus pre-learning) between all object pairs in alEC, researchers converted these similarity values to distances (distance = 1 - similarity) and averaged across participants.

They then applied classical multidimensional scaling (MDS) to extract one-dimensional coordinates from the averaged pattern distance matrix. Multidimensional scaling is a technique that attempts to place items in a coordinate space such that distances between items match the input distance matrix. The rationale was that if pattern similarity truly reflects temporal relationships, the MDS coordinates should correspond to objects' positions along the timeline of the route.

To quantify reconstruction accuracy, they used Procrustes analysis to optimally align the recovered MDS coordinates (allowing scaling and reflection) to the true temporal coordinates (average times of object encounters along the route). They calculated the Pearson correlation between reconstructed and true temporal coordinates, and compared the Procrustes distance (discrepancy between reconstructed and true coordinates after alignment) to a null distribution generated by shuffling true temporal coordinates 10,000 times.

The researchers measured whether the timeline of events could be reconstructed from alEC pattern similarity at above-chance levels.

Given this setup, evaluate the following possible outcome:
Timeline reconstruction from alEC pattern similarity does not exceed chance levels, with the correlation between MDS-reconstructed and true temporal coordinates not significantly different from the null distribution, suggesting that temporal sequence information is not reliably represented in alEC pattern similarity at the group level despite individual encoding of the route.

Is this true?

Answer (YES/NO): NO